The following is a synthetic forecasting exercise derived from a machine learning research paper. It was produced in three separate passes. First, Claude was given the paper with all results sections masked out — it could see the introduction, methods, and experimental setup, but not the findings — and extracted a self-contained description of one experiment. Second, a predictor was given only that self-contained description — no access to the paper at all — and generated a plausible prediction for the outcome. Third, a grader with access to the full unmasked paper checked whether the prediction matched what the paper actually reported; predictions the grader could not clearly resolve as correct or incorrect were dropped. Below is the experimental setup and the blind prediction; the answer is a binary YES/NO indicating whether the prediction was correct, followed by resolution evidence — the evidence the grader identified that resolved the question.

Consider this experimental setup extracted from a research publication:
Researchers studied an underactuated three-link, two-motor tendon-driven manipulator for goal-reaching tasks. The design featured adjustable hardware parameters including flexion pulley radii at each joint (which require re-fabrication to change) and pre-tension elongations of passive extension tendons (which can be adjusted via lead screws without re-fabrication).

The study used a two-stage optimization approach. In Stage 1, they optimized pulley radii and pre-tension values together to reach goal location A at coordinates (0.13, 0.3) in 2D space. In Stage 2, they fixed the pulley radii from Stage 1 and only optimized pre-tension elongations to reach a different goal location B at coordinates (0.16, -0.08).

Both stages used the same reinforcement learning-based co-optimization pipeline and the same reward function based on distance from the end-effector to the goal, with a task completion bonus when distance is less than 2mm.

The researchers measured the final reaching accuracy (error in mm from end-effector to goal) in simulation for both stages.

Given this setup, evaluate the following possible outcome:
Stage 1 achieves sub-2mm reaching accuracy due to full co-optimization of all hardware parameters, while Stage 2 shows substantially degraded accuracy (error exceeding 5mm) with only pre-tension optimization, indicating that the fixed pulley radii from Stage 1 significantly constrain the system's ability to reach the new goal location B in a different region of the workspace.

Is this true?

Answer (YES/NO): NO